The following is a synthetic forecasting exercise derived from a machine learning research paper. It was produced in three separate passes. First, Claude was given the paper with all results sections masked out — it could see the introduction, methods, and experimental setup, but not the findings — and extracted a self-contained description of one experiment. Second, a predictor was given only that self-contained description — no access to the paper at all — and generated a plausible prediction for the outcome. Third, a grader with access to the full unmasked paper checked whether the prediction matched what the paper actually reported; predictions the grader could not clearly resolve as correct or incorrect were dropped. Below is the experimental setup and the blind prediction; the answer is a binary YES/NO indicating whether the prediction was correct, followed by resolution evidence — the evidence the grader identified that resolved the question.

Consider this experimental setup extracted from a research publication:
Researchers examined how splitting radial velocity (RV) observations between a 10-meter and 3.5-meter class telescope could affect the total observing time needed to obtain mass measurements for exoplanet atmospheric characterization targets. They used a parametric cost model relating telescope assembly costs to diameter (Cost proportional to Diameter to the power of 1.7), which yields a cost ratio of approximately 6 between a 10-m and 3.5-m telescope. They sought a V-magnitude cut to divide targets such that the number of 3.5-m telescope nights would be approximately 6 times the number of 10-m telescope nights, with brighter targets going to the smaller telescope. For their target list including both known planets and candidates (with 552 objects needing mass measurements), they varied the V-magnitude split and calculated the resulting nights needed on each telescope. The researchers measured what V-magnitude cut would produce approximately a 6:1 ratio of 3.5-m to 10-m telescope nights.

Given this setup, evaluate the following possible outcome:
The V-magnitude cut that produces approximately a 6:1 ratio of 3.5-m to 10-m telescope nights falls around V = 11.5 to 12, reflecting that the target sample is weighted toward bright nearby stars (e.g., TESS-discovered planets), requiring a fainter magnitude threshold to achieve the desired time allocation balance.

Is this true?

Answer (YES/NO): NO